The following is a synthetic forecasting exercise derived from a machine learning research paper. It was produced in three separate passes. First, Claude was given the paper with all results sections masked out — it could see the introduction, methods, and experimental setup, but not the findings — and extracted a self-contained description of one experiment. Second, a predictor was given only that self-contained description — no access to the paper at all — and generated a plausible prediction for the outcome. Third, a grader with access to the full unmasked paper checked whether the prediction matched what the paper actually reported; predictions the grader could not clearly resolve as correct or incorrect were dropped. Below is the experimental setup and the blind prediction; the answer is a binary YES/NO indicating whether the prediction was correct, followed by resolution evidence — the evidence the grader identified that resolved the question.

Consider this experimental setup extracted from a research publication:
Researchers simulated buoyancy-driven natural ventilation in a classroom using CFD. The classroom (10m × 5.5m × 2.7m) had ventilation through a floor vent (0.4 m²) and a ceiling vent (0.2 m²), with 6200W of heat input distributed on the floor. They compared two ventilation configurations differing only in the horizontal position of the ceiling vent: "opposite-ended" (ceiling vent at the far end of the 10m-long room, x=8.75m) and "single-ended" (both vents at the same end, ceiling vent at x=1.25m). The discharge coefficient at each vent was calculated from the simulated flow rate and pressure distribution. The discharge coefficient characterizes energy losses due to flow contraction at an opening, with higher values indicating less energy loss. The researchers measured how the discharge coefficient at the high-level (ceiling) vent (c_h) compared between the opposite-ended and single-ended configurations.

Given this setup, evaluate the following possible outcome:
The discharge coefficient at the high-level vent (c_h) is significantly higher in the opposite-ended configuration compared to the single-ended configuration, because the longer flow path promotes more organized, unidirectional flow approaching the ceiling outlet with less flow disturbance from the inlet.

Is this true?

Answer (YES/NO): NO